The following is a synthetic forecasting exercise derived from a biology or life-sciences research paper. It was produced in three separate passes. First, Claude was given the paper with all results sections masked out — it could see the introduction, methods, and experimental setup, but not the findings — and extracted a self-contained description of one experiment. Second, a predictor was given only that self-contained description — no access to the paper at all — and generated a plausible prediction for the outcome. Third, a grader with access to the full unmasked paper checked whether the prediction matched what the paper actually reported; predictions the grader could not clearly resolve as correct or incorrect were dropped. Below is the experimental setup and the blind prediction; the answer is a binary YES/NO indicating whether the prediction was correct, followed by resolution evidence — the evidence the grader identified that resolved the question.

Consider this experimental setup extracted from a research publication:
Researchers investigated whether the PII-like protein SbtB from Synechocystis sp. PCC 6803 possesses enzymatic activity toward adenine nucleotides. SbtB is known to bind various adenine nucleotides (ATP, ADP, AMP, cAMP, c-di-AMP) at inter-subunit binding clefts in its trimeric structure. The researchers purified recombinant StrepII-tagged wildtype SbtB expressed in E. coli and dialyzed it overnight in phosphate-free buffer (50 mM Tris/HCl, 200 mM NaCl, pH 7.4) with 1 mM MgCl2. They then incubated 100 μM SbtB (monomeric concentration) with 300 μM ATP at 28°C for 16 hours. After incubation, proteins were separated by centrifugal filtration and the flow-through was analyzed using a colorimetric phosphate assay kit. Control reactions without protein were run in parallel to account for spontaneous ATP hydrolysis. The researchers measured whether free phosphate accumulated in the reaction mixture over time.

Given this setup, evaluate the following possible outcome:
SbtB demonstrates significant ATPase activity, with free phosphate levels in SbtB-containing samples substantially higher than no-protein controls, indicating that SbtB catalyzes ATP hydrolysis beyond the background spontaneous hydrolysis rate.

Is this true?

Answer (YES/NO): YES